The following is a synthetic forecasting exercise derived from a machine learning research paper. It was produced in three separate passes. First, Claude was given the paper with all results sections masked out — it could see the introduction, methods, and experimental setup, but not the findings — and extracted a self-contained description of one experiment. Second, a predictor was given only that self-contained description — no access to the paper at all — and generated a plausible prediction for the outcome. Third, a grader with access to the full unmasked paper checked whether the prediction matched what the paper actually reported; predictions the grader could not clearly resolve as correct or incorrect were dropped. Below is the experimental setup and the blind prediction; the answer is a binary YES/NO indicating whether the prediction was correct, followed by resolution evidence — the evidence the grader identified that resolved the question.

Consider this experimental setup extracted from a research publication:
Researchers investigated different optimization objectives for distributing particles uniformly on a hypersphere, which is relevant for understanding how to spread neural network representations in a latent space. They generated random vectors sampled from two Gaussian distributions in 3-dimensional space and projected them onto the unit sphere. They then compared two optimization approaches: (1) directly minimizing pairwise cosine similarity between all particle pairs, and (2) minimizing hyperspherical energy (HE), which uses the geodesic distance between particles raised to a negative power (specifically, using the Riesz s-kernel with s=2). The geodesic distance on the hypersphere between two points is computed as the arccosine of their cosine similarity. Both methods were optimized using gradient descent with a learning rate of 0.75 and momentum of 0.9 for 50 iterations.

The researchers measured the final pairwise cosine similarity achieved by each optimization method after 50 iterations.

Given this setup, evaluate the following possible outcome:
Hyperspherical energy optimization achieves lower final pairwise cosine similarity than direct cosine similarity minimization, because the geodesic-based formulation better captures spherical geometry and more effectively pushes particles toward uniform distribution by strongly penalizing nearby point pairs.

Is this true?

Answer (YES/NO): YES